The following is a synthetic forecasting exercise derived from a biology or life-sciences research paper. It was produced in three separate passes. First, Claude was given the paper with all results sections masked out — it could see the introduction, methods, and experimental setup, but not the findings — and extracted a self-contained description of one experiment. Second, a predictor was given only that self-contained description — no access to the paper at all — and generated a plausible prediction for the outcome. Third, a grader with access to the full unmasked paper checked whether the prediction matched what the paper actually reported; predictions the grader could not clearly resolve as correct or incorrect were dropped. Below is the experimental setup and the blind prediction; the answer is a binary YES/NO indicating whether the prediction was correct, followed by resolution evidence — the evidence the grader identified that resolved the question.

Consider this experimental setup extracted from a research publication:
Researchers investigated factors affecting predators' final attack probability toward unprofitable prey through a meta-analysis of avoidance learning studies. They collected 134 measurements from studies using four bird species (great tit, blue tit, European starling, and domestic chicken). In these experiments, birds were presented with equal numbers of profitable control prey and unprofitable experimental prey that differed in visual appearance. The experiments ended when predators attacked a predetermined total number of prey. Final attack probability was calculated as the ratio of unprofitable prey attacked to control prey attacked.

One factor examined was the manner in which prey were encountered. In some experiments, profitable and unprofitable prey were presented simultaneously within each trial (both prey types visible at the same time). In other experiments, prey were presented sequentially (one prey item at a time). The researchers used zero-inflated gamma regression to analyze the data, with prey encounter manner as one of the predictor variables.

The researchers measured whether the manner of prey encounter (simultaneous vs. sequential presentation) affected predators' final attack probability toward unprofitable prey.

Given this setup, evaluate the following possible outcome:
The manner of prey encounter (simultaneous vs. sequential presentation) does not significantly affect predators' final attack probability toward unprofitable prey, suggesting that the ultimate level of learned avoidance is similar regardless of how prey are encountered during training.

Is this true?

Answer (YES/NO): NO